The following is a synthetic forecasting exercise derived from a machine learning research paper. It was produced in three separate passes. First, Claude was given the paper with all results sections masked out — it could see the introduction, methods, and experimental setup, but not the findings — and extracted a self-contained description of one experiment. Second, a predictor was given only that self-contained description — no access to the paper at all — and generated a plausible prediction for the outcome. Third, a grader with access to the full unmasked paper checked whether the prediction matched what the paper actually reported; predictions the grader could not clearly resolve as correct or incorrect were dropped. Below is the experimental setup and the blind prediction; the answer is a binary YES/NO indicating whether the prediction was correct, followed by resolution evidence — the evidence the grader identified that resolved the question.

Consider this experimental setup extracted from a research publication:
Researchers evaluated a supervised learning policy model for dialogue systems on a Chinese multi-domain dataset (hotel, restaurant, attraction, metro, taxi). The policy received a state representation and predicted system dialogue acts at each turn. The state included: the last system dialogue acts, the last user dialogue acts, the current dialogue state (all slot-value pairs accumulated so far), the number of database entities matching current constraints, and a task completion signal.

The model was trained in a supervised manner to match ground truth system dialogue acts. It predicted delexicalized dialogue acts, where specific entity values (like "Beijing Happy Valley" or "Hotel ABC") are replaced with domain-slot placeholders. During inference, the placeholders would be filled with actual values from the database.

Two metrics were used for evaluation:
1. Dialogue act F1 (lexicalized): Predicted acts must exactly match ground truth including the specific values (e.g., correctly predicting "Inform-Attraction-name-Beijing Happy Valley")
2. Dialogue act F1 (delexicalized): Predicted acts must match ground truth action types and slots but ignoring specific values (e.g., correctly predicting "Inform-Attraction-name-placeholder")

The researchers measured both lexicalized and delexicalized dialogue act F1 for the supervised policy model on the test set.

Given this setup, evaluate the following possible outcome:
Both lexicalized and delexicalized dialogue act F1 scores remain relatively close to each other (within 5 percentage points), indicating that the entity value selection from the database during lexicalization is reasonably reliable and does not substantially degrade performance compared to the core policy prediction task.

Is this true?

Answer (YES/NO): NO